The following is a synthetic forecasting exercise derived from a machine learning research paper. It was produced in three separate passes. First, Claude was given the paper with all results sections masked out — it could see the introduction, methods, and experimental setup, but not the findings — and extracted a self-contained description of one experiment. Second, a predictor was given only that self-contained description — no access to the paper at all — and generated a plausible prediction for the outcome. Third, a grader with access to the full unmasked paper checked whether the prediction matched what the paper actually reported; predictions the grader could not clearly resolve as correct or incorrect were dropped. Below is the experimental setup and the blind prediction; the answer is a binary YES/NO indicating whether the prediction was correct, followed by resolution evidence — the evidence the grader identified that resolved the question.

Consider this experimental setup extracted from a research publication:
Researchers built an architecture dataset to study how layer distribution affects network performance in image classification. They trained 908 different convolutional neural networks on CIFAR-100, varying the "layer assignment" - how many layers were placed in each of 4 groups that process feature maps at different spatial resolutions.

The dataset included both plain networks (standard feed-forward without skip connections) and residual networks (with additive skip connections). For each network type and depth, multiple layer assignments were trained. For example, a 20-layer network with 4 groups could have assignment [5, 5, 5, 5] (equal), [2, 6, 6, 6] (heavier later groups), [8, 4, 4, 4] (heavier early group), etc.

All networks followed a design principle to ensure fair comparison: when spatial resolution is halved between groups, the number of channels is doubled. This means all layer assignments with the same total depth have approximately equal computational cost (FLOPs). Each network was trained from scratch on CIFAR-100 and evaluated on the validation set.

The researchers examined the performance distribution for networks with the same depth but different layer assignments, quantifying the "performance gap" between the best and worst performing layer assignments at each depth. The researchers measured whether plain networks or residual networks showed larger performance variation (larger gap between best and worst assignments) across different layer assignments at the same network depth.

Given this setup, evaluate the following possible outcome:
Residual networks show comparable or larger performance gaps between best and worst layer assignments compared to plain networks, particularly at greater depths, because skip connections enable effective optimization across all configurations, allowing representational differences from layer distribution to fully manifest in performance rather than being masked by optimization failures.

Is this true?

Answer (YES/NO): NO